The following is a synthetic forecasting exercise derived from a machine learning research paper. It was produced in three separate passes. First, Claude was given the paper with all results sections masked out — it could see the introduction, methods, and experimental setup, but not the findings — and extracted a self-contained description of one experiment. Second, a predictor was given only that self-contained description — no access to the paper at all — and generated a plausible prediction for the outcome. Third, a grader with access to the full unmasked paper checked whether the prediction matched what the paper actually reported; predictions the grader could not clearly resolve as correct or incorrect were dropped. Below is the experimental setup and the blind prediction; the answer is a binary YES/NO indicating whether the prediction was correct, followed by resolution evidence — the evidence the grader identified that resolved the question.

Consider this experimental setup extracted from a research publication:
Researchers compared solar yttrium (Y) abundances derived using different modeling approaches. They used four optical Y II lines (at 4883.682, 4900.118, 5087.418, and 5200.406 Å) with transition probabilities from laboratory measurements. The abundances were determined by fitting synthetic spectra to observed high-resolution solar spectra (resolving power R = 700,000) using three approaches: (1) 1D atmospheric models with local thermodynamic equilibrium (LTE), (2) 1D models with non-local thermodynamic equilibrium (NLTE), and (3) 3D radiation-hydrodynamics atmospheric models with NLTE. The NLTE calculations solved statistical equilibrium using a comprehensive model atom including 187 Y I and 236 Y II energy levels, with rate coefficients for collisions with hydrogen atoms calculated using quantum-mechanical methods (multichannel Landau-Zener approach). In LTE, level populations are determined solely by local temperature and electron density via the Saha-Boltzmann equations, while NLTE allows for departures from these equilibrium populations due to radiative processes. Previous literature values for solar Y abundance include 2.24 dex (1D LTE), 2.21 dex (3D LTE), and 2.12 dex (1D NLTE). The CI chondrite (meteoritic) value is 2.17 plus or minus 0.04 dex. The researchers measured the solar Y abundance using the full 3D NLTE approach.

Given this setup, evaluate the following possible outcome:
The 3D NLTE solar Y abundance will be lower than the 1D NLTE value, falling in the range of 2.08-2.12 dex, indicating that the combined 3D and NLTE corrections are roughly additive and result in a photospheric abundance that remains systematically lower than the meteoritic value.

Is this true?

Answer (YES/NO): NO